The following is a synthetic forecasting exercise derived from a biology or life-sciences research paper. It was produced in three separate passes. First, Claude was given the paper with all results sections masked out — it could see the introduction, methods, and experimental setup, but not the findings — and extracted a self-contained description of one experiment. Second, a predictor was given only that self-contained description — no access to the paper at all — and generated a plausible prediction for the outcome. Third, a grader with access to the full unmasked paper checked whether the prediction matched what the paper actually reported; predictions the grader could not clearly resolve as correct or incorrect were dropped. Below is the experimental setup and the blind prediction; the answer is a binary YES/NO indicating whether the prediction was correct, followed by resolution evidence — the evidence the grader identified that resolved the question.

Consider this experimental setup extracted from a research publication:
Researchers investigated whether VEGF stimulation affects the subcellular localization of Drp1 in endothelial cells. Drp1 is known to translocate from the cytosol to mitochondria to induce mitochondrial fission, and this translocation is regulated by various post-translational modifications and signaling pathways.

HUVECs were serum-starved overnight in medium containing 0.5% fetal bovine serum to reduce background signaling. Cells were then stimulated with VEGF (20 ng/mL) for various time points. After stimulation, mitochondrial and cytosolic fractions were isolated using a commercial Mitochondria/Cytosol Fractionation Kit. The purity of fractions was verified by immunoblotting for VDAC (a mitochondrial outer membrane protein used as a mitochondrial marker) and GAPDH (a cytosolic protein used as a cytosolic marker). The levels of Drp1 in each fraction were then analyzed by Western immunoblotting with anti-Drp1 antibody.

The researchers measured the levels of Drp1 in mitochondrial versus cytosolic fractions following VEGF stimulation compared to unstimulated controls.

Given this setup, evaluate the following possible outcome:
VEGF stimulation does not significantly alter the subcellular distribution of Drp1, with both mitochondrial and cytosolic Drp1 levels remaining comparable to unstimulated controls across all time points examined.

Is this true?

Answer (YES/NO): NO